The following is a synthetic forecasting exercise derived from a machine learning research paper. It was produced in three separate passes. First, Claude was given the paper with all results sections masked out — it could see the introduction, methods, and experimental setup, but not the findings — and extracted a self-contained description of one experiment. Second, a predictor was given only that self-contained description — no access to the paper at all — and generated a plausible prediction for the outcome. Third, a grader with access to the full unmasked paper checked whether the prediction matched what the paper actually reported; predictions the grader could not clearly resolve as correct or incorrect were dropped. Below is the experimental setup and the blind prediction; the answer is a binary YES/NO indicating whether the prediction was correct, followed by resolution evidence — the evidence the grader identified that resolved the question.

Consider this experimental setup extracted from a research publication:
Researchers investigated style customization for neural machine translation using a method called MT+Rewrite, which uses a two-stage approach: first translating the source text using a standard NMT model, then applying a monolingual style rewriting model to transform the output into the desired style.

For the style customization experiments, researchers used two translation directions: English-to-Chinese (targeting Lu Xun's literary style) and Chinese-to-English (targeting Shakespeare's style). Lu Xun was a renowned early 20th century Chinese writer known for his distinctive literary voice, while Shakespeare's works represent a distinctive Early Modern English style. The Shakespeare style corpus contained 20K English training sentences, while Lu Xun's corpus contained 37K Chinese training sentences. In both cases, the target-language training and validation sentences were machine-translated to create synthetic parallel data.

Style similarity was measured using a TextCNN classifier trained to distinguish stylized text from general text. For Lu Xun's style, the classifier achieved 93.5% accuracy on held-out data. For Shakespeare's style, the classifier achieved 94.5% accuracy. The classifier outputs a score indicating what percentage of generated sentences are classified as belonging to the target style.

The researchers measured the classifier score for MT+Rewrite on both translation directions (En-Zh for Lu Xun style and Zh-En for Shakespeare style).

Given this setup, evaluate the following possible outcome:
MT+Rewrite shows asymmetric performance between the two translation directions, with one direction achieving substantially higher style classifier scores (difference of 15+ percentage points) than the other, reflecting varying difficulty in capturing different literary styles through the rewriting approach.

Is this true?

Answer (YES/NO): YES